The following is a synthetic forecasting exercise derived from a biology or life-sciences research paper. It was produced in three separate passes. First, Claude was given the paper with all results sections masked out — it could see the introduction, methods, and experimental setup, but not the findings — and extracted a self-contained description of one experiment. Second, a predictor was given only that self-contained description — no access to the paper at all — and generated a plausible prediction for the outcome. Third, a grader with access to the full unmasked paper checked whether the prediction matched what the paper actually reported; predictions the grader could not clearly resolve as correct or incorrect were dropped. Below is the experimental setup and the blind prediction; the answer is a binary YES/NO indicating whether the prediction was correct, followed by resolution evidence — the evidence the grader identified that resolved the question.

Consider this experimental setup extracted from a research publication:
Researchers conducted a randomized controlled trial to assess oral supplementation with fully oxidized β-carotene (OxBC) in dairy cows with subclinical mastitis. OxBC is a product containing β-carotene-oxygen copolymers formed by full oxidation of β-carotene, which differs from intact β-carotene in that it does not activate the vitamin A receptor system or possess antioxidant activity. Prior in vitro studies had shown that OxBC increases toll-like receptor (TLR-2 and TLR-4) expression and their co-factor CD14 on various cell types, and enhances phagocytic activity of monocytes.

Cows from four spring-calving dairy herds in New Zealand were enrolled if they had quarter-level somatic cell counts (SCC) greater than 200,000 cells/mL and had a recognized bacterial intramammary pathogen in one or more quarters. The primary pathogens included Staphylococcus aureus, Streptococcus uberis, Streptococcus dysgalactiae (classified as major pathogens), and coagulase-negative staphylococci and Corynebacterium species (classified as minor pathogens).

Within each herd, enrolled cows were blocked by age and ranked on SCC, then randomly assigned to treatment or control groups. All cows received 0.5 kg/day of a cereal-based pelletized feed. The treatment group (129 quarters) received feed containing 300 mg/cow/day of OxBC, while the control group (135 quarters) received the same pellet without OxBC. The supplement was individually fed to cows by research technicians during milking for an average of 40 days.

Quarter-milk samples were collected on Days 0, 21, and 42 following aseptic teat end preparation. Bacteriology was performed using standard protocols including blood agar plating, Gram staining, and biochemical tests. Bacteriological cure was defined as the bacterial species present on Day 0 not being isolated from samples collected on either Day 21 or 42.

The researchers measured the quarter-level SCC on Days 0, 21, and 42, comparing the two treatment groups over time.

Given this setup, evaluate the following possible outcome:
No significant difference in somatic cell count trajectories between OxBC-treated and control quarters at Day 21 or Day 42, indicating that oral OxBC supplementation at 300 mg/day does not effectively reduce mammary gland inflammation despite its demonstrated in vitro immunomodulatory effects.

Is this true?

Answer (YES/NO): YES